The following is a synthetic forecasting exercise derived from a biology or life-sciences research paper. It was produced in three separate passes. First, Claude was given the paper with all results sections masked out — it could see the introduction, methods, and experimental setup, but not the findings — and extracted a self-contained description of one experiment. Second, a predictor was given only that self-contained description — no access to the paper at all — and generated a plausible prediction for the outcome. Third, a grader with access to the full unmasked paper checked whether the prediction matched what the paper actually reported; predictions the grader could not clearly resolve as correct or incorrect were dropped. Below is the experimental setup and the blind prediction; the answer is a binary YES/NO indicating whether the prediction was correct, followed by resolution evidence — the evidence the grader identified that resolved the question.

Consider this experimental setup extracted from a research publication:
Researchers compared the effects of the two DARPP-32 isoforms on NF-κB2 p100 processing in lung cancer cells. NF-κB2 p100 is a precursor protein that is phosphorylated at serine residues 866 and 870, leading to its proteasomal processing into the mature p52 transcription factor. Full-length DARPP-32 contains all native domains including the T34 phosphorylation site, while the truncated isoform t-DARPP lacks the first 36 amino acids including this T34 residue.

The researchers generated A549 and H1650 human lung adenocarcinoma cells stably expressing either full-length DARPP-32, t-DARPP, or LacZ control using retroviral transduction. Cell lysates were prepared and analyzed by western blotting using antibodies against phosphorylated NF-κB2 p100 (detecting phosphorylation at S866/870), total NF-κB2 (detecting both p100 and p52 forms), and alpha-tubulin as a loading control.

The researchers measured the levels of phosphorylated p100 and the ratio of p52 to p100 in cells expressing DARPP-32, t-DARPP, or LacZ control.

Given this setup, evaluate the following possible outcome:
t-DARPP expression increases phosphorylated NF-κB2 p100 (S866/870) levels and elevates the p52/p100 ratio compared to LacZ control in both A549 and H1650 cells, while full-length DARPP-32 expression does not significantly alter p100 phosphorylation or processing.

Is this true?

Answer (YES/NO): NO